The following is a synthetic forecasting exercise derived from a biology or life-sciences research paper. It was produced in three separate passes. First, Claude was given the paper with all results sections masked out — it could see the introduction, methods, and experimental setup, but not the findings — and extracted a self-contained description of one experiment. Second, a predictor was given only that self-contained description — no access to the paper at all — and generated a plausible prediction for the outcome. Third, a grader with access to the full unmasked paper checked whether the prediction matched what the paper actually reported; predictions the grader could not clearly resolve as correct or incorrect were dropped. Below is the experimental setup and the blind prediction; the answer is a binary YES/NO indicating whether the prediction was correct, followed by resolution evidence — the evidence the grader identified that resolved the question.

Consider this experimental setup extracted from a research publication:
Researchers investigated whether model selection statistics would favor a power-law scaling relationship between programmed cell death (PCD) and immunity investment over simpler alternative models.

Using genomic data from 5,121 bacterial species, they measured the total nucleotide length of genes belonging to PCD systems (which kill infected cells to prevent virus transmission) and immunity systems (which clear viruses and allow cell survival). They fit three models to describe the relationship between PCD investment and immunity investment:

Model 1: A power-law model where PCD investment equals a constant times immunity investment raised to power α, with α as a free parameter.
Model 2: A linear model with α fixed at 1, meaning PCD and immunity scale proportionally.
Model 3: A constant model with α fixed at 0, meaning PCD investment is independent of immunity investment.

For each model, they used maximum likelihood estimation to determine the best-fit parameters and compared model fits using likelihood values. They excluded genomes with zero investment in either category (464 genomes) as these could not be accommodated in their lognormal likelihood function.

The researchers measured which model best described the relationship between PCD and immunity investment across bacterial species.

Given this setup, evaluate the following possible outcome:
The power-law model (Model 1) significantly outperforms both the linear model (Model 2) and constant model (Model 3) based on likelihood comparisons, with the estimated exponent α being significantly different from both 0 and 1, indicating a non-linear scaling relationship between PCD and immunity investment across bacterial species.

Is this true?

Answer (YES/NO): YES